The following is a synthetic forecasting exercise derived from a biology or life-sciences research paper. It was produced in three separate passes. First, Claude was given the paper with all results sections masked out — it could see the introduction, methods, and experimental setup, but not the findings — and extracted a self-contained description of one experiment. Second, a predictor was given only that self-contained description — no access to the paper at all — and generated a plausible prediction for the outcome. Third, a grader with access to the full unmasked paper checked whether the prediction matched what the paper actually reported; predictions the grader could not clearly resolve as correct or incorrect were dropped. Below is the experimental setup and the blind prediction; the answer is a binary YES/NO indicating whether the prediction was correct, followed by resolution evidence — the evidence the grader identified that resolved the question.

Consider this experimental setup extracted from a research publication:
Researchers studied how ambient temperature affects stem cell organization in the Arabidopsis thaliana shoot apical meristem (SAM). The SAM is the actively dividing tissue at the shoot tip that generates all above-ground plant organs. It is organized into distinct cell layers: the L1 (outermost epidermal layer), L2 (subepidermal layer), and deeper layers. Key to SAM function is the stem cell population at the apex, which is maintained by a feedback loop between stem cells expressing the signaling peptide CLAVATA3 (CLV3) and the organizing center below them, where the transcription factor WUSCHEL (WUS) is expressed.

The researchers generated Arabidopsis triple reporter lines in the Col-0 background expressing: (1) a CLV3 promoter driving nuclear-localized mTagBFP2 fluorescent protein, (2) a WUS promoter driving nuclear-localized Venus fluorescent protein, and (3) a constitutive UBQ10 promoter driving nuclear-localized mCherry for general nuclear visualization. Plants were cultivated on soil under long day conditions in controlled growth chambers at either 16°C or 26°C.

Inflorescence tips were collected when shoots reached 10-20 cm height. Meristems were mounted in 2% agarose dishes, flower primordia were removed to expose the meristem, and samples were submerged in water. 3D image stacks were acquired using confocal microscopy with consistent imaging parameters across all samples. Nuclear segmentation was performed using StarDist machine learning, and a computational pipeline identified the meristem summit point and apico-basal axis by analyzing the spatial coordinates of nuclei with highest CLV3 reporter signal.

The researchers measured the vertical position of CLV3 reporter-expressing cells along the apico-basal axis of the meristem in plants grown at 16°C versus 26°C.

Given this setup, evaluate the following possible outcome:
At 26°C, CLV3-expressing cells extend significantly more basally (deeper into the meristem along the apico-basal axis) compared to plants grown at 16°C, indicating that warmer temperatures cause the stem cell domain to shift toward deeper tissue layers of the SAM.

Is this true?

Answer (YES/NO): NO